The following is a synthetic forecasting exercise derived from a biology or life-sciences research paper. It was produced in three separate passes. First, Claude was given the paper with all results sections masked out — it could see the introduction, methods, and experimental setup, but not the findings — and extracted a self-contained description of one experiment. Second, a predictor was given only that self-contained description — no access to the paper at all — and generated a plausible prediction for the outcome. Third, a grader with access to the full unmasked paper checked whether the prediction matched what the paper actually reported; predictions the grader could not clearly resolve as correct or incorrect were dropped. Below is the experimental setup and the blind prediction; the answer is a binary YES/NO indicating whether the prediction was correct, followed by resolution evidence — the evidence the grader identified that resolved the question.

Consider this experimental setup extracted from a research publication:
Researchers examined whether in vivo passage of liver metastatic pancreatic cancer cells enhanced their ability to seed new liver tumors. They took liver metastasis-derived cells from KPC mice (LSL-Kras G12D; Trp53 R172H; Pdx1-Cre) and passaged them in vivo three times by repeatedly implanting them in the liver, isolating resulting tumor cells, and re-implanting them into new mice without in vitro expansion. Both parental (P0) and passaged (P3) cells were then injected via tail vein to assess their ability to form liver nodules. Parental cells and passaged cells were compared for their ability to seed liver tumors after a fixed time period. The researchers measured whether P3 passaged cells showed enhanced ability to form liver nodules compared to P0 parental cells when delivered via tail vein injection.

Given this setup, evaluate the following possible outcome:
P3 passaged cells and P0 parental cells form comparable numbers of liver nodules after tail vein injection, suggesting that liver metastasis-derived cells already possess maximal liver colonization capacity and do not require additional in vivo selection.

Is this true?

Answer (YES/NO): NO